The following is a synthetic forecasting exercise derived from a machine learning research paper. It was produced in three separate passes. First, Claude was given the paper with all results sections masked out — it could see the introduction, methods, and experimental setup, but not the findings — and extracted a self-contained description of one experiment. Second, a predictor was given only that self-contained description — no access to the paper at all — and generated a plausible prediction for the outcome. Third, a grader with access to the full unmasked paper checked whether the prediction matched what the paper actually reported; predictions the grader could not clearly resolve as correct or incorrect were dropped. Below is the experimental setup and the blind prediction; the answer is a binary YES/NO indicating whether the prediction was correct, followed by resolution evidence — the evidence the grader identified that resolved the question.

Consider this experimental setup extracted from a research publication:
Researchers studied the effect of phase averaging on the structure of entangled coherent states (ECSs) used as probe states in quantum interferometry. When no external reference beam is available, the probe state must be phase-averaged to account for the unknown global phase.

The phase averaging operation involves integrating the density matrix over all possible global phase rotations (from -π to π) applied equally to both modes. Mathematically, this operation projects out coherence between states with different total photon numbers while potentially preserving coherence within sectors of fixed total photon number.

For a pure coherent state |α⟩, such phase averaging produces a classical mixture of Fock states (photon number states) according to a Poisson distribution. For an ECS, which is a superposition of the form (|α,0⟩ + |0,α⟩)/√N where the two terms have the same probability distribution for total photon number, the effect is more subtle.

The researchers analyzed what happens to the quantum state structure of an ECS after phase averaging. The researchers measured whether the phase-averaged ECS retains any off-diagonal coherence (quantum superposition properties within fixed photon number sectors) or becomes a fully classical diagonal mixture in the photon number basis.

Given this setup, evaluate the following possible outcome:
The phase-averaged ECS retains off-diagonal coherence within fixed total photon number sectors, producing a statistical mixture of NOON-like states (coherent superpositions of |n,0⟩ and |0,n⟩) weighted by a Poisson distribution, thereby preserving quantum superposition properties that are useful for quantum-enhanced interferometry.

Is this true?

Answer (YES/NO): YES